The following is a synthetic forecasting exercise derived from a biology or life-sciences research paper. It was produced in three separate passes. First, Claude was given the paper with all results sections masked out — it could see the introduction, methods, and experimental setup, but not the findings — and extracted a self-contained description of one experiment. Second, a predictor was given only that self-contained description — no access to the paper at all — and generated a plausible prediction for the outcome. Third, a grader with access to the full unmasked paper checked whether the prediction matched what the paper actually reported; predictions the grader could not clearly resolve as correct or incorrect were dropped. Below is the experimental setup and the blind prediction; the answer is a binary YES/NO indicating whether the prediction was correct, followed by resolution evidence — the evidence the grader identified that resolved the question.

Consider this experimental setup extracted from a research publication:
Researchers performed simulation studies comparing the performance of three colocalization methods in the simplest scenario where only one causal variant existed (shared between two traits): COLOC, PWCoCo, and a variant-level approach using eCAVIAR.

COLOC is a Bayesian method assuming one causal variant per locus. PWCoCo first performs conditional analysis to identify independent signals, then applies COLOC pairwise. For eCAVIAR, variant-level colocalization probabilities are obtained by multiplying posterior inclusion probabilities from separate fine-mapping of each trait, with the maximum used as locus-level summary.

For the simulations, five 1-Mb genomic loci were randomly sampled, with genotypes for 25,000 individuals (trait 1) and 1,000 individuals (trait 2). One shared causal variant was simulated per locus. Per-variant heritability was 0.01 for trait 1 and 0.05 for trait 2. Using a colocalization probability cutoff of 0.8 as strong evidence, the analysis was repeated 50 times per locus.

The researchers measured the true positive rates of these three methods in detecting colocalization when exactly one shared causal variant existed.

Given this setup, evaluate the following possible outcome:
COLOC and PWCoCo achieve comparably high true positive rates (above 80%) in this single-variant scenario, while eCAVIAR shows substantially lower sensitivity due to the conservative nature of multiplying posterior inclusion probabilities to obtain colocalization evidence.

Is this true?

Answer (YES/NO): YES